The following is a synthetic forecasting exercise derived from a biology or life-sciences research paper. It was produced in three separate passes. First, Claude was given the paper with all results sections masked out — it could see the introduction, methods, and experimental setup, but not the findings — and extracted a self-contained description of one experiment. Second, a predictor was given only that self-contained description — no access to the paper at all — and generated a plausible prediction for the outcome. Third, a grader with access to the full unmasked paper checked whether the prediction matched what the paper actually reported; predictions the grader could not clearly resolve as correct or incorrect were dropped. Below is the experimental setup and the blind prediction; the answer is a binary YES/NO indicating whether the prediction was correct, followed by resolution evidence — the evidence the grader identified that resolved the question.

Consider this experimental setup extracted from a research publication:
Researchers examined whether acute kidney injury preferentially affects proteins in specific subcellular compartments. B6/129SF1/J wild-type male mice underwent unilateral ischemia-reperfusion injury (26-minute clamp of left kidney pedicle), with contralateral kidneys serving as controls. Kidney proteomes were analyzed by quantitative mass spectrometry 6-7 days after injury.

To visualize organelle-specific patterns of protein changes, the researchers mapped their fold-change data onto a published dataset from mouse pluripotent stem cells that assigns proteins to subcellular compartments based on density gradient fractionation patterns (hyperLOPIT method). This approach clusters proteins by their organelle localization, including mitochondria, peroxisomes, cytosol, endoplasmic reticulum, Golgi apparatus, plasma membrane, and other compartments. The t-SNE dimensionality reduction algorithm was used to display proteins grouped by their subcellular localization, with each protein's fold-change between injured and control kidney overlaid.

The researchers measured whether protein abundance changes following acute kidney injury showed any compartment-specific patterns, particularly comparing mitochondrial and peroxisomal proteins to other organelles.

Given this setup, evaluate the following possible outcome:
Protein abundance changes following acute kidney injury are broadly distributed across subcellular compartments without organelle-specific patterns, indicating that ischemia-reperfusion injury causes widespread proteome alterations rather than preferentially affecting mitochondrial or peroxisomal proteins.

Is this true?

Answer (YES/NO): NO